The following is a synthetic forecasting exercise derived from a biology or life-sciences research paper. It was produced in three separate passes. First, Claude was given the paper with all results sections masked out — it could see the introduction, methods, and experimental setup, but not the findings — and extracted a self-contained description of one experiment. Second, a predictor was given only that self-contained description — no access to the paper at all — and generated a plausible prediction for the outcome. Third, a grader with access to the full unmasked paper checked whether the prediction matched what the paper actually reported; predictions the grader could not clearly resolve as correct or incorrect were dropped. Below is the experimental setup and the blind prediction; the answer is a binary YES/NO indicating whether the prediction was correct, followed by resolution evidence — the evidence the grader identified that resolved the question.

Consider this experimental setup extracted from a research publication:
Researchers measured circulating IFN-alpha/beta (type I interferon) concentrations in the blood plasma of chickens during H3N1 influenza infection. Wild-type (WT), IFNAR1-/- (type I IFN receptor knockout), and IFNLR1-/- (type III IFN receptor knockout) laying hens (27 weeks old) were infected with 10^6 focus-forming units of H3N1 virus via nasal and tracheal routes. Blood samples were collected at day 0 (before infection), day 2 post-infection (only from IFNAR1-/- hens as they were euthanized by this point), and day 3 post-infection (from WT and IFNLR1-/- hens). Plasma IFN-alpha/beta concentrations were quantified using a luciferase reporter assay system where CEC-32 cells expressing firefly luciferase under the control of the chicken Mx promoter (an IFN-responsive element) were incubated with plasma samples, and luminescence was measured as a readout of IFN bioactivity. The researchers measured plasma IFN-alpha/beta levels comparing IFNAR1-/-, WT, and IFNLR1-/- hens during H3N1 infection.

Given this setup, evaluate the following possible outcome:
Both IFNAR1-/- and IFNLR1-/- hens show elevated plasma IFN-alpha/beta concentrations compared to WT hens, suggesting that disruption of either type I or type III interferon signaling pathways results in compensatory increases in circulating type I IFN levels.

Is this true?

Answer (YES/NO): NO